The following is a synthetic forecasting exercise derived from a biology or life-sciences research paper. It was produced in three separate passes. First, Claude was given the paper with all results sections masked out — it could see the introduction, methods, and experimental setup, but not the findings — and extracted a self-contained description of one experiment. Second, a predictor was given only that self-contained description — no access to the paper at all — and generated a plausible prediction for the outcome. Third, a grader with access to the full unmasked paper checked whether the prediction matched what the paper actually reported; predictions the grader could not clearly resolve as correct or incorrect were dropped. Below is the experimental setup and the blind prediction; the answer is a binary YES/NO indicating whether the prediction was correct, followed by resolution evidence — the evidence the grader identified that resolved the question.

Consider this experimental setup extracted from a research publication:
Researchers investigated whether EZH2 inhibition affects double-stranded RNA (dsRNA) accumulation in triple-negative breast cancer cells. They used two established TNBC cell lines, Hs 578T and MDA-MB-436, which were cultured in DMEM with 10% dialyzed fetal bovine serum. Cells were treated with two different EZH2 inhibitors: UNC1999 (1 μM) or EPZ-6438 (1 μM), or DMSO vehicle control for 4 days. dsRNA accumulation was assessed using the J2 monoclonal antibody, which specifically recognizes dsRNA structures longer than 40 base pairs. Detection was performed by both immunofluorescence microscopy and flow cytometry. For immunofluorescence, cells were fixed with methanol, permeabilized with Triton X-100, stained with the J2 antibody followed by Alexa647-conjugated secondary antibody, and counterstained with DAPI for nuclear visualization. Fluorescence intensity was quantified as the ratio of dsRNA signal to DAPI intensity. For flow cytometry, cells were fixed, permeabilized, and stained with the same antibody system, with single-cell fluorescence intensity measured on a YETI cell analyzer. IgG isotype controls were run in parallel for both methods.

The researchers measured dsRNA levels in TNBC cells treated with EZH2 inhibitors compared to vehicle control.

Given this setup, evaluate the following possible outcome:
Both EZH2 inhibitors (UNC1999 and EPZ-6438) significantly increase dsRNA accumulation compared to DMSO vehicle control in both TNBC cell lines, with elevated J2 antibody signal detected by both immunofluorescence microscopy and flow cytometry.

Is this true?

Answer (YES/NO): NO